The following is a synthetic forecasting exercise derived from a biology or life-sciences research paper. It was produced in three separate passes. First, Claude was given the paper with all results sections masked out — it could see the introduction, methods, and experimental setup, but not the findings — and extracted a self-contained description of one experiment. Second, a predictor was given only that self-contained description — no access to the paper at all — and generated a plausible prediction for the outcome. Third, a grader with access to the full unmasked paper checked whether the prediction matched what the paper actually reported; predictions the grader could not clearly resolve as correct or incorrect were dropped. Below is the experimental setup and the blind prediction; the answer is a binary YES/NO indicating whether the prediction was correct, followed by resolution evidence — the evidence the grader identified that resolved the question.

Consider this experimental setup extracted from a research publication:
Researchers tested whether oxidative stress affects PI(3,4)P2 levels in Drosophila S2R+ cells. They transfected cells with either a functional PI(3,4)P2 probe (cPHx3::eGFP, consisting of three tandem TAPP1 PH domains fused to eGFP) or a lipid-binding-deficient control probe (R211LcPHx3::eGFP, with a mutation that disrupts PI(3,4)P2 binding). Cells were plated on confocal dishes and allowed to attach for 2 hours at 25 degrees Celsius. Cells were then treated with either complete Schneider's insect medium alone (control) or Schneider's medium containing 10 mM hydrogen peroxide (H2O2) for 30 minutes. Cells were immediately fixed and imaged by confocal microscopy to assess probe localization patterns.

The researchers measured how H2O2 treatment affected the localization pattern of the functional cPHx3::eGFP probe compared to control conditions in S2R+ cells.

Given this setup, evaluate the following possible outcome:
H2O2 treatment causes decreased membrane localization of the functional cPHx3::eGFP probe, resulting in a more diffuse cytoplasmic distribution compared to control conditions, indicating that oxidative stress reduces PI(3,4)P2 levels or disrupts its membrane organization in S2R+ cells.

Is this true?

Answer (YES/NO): NO